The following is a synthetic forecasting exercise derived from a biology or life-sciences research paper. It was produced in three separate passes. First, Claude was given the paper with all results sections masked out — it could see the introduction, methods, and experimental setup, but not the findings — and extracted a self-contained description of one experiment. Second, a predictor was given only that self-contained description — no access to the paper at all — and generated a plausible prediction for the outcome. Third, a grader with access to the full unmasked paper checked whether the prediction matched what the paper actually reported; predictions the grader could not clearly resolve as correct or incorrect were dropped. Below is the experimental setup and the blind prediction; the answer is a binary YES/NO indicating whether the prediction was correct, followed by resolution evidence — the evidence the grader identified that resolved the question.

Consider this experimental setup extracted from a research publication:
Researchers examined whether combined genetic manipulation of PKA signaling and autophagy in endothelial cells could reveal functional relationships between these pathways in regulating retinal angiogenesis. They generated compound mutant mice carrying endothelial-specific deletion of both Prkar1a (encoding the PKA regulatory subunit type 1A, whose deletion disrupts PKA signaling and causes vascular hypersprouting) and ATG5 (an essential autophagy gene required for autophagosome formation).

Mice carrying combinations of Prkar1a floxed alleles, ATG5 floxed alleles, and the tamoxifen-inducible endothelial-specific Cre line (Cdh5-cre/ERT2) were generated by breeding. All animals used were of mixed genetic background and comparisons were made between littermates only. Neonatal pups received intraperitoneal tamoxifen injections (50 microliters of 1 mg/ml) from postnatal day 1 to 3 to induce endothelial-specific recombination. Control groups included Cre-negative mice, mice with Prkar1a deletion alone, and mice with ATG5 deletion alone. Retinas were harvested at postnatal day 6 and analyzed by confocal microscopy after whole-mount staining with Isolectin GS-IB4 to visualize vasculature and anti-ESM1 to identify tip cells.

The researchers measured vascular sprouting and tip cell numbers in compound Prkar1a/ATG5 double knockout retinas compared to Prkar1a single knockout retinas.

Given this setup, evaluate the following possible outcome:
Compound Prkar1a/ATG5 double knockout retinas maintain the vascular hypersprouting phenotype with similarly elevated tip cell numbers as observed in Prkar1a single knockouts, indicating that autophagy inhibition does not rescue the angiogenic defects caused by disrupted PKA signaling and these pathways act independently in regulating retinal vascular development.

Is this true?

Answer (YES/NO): NO